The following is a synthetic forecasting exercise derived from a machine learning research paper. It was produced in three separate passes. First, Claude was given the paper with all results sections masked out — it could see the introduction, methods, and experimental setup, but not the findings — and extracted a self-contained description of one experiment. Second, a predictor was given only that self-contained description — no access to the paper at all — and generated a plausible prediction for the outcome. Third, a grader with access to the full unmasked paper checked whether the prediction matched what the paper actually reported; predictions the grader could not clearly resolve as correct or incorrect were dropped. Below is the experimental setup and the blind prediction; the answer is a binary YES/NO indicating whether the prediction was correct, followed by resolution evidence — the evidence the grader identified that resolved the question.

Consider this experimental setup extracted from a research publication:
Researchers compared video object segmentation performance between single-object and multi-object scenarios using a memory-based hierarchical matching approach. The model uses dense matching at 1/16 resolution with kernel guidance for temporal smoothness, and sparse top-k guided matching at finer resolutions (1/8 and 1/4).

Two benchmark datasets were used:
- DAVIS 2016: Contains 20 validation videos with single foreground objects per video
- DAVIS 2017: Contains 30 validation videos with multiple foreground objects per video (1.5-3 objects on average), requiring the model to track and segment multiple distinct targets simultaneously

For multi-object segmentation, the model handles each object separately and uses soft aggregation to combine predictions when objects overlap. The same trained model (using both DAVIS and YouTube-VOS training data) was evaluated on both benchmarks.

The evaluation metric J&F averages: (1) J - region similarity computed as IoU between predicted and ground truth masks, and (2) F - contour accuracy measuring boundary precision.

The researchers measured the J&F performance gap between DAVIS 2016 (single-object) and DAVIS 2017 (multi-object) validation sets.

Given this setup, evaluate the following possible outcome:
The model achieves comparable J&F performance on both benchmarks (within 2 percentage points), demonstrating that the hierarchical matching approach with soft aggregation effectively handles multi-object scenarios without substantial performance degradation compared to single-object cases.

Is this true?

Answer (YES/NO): NO